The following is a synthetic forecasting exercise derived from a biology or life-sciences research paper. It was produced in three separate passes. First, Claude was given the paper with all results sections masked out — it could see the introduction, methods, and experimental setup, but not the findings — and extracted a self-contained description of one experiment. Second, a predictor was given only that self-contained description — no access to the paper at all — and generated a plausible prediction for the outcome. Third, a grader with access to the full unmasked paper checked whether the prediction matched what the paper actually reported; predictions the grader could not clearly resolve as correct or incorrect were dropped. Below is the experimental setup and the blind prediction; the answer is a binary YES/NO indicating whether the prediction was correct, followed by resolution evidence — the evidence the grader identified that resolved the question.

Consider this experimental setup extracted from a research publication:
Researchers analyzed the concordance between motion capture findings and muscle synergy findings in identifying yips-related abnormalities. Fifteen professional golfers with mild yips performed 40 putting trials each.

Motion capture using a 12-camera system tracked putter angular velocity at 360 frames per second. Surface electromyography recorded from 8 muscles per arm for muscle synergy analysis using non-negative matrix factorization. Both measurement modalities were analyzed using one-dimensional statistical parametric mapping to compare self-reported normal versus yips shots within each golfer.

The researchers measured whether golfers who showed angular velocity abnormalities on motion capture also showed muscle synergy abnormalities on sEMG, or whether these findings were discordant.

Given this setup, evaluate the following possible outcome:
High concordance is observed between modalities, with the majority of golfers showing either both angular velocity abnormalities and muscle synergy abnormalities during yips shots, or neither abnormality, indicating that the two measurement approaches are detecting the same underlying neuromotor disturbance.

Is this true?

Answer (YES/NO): NO